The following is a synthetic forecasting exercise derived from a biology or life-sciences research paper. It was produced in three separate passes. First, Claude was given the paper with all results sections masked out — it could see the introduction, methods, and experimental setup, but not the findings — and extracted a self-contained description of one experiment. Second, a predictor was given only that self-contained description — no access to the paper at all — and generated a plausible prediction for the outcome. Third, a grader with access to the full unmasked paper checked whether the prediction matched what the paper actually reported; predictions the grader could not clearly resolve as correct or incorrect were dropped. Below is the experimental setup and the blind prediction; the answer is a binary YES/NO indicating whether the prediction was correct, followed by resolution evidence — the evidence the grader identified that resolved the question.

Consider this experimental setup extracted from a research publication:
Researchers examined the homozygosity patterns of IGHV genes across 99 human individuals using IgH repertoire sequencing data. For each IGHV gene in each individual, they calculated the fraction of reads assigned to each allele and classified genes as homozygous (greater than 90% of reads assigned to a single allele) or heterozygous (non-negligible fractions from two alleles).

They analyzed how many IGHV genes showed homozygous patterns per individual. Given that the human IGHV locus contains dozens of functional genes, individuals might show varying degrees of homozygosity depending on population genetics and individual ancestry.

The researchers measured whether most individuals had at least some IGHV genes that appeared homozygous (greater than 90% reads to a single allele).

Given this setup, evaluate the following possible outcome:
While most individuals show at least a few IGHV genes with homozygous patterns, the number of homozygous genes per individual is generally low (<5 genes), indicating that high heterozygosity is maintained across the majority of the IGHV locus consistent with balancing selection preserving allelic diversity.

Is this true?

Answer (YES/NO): NO